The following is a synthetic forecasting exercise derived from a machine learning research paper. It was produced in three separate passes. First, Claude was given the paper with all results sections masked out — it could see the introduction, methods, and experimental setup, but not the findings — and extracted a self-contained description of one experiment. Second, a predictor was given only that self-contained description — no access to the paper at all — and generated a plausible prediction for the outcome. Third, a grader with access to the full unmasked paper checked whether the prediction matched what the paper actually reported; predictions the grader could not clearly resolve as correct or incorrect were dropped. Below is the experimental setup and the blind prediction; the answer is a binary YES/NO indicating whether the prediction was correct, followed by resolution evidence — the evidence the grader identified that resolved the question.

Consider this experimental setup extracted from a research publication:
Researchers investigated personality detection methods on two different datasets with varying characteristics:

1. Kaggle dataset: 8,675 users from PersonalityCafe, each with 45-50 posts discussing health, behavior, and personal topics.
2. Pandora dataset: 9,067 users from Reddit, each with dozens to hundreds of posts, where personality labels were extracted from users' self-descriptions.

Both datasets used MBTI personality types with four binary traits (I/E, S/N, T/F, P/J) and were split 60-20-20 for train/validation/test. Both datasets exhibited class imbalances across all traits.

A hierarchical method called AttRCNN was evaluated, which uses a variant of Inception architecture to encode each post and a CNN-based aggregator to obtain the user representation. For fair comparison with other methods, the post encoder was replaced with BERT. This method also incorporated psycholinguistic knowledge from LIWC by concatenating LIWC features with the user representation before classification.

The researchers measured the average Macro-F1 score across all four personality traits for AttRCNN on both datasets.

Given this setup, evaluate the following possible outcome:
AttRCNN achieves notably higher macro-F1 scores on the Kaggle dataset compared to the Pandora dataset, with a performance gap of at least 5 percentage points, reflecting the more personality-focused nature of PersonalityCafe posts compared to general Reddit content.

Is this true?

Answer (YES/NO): YES